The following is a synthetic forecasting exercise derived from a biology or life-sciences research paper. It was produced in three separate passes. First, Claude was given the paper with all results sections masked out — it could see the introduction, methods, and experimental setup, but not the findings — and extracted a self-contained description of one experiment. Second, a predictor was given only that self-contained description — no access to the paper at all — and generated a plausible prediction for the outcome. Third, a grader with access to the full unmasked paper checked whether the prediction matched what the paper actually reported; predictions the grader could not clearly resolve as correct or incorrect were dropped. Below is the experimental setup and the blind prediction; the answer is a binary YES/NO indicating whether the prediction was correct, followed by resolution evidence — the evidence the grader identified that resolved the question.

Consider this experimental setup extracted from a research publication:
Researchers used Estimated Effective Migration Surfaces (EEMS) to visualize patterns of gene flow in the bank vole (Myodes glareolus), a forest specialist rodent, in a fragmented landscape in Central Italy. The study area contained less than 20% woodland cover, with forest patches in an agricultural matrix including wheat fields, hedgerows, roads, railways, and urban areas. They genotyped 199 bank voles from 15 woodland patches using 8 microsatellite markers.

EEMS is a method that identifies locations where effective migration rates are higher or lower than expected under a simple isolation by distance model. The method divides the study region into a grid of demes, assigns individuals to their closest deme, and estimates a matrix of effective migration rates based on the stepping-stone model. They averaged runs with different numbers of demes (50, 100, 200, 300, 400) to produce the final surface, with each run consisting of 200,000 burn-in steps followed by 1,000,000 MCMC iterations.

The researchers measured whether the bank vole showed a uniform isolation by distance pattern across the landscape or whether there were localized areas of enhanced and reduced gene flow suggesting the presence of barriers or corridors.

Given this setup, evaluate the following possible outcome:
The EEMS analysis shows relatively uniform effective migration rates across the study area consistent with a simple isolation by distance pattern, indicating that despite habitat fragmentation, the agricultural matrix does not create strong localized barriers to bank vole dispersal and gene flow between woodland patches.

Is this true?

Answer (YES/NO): NO